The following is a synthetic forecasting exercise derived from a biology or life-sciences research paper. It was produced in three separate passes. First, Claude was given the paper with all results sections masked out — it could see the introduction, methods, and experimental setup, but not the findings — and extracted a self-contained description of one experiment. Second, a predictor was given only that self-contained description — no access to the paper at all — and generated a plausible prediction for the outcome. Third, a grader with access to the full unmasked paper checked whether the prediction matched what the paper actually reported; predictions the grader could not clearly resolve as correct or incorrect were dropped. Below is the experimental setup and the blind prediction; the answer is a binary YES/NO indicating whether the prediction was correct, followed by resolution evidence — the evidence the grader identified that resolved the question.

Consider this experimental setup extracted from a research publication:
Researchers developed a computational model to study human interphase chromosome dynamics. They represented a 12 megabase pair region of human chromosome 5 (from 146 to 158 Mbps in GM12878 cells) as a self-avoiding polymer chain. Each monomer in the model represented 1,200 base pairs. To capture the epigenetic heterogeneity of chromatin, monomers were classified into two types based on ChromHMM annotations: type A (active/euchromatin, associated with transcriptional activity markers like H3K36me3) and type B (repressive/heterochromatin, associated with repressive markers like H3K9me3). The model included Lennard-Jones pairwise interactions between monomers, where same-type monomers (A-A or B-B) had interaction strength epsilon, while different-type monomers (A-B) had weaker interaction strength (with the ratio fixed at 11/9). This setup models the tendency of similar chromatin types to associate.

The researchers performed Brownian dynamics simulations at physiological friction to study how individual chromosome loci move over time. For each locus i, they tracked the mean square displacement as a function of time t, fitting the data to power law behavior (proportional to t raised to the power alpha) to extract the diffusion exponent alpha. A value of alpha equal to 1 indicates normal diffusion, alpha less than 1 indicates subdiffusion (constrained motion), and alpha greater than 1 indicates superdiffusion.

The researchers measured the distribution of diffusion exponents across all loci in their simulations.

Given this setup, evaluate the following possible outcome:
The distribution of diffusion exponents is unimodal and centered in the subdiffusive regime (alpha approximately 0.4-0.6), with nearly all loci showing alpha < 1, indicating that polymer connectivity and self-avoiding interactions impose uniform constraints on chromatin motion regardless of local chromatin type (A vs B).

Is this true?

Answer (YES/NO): NO